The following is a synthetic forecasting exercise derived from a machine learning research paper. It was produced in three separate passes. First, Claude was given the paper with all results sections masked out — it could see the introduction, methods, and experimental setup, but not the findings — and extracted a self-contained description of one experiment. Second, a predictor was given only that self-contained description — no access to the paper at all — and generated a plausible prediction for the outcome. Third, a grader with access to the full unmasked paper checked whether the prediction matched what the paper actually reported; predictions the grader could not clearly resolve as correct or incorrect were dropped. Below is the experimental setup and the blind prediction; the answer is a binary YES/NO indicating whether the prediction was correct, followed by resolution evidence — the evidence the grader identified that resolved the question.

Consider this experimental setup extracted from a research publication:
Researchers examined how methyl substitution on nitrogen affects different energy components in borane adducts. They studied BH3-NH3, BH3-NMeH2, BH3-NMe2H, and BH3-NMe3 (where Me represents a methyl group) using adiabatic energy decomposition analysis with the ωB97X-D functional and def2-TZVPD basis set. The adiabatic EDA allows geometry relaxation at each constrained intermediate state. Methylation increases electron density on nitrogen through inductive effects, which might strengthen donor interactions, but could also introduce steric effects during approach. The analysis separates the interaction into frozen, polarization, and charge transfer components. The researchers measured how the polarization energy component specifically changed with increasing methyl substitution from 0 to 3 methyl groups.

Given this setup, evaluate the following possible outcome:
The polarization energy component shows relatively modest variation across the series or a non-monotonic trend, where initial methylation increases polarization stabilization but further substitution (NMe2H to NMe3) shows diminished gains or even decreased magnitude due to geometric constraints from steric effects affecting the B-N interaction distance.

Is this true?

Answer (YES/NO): NO